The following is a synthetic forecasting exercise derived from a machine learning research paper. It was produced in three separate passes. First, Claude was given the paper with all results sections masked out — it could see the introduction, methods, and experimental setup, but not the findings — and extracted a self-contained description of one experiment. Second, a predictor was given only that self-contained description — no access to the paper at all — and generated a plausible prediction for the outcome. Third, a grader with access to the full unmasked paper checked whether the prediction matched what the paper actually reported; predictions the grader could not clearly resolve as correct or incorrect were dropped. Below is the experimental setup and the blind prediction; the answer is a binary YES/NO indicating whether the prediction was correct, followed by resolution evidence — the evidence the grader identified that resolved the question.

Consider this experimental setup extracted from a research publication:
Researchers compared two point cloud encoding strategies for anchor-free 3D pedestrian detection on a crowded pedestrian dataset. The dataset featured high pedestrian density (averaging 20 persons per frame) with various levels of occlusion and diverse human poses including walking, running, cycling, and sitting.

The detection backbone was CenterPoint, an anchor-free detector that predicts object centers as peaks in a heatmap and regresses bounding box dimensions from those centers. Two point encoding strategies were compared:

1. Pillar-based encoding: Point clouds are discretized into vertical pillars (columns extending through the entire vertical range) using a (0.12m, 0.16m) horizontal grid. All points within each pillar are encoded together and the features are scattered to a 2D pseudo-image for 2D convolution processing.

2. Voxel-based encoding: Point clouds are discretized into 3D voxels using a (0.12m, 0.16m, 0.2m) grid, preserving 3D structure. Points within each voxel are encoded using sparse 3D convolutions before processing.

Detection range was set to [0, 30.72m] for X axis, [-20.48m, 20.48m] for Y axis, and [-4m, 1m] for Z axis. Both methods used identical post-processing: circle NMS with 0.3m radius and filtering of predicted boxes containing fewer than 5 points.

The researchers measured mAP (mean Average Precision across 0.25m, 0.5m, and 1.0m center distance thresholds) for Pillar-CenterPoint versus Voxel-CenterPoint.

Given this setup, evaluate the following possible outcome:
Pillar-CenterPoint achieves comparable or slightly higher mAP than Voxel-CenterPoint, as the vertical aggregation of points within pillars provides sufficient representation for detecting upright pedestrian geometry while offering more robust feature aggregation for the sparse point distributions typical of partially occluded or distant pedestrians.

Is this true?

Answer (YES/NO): NO